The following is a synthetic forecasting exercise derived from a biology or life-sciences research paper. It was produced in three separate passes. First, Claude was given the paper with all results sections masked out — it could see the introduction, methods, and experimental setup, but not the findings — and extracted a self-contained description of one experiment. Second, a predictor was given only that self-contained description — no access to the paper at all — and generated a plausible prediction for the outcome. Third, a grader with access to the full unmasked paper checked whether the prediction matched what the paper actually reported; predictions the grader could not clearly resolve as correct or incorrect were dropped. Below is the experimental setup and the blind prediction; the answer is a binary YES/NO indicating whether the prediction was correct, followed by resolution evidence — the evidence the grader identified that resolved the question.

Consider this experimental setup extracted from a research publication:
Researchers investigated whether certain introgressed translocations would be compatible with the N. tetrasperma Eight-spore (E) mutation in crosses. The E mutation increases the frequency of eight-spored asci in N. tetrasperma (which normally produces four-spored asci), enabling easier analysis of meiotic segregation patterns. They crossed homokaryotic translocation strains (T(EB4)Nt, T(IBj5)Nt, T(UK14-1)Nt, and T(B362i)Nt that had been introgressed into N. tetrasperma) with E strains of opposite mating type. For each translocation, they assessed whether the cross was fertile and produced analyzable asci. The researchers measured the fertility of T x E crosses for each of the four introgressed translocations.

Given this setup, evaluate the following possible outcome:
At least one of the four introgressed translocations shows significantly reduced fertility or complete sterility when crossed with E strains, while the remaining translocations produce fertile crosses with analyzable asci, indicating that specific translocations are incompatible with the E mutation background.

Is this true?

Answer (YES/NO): YES